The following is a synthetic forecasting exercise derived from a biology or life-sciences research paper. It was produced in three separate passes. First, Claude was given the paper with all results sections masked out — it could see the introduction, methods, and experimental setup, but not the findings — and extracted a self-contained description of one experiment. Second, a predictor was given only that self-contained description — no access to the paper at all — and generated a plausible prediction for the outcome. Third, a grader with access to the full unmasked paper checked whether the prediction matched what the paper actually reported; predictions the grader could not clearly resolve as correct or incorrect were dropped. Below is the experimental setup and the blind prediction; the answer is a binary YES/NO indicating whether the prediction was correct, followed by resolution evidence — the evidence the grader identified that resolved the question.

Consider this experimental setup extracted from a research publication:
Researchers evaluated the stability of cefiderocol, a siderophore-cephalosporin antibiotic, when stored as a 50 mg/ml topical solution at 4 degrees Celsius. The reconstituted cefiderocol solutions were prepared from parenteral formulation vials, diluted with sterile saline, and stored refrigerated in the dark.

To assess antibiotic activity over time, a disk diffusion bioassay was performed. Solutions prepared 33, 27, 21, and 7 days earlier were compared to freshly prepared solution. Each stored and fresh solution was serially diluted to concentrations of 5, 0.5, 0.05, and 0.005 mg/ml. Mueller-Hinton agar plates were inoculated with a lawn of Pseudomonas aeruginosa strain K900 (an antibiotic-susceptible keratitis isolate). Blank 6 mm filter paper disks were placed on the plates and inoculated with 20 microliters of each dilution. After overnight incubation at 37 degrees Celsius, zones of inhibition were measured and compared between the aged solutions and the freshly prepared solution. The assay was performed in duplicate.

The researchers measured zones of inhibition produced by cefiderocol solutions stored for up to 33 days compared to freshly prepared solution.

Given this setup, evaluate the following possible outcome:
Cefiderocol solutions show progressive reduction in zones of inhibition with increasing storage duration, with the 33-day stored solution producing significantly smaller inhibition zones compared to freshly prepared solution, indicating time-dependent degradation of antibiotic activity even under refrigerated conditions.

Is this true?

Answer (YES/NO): NO